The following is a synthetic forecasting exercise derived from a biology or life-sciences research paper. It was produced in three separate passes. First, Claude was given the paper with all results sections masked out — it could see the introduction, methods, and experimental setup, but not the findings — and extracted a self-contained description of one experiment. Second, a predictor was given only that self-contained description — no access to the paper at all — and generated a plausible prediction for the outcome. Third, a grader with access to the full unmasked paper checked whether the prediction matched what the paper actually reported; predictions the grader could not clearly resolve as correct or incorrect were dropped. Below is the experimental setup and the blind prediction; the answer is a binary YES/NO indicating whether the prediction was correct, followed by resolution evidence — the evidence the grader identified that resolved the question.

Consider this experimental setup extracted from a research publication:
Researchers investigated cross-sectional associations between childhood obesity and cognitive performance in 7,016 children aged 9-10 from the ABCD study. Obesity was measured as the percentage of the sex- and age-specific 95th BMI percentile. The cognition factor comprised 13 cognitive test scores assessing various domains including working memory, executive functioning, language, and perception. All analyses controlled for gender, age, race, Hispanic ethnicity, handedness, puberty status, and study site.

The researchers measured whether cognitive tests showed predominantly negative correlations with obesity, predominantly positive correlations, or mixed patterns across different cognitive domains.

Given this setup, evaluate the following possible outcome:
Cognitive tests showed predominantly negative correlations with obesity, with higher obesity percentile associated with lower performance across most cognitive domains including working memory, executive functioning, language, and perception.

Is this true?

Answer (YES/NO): NO